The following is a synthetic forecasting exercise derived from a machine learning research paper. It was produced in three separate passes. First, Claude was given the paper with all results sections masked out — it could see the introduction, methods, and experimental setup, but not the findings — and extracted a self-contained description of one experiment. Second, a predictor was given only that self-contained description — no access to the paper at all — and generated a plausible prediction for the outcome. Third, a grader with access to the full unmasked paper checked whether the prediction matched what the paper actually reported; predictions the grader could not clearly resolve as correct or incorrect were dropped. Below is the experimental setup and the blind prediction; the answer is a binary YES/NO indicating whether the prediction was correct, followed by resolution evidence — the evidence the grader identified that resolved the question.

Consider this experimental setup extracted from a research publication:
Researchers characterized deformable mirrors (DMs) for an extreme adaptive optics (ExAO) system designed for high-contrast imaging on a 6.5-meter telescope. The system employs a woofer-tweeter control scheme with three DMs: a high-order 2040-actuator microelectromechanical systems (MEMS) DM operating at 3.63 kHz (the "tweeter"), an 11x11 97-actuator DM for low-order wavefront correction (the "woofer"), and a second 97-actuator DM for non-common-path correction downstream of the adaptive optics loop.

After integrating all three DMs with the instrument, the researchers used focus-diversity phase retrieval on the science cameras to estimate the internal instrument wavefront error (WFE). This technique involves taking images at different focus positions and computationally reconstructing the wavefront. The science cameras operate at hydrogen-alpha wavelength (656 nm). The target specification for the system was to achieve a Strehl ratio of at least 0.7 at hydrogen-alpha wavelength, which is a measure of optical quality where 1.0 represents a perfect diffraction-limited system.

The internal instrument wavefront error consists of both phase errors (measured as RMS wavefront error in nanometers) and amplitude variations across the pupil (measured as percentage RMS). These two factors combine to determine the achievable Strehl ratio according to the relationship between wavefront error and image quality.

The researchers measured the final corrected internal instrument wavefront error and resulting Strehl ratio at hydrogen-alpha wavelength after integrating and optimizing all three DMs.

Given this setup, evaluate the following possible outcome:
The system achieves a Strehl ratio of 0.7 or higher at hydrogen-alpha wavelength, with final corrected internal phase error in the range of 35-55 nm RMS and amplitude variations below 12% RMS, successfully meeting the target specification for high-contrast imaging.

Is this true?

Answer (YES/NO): NO